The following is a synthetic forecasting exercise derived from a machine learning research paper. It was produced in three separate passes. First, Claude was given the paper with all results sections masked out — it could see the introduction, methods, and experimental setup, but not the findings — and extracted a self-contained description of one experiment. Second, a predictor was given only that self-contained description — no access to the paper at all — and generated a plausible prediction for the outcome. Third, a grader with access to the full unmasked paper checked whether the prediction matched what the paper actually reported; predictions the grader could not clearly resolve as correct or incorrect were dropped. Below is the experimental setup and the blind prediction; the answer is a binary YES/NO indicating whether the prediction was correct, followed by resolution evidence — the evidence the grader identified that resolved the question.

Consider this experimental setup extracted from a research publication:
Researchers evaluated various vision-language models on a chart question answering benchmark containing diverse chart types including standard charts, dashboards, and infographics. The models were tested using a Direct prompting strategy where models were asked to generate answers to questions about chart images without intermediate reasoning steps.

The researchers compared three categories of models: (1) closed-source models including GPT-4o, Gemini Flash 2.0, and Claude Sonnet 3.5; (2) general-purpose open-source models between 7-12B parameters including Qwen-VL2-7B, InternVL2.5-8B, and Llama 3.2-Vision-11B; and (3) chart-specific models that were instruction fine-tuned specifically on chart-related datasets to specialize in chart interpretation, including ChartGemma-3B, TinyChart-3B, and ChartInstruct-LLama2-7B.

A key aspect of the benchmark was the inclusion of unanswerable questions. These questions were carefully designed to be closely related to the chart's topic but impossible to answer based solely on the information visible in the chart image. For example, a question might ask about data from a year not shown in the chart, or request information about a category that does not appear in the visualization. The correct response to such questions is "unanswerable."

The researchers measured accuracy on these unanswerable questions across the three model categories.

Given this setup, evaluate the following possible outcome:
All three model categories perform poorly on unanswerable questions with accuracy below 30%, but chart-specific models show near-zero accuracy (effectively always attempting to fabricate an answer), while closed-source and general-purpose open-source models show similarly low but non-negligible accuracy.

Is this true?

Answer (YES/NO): NO